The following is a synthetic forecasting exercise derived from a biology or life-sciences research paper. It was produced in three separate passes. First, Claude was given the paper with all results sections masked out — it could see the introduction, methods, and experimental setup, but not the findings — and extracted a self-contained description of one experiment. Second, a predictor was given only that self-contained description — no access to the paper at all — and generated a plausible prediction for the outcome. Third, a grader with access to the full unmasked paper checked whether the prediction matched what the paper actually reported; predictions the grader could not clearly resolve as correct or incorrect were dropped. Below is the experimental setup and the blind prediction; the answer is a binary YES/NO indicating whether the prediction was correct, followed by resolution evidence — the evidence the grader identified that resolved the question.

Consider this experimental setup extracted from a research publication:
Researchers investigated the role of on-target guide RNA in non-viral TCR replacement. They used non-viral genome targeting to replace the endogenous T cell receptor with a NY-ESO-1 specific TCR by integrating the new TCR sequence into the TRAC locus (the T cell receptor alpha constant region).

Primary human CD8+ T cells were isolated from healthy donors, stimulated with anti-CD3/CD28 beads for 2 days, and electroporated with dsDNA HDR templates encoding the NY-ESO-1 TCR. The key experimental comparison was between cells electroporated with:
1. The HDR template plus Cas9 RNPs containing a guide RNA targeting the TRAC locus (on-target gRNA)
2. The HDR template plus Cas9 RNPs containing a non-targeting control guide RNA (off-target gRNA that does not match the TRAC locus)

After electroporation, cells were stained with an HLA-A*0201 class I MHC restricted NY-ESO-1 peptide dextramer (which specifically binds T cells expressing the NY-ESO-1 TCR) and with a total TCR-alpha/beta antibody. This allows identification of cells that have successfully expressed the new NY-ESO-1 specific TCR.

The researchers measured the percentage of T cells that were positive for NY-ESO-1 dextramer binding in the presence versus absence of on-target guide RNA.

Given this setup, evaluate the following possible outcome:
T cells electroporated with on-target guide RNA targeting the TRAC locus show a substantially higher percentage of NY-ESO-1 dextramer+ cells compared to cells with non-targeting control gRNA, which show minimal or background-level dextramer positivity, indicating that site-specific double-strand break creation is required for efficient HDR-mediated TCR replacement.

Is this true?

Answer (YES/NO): YES